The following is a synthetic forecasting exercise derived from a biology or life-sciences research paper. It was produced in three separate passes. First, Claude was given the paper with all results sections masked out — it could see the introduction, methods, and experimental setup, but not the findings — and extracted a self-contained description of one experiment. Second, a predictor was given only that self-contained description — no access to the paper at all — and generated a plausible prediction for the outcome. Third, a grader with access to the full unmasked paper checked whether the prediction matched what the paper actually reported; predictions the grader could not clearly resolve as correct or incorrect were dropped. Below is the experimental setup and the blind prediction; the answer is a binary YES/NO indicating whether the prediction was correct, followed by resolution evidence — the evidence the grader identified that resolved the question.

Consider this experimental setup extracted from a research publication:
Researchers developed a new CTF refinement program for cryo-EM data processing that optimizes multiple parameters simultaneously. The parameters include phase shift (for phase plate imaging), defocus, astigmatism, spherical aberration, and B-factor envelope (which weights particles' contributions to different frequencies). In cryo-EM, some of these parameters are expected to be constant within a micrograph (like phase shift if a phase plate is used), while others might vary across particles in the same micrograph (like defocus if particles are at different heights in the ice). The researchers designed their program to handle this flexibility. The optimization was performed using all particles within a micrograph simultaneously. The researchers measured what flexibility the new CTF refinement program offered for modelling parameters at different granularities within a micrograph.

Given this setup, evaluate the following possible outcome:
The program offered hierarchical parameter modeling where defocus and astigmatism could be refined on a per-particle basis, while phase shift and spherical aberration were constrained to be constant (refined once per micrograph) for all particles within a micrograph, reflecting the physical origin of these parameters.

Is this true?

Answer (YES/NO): NO